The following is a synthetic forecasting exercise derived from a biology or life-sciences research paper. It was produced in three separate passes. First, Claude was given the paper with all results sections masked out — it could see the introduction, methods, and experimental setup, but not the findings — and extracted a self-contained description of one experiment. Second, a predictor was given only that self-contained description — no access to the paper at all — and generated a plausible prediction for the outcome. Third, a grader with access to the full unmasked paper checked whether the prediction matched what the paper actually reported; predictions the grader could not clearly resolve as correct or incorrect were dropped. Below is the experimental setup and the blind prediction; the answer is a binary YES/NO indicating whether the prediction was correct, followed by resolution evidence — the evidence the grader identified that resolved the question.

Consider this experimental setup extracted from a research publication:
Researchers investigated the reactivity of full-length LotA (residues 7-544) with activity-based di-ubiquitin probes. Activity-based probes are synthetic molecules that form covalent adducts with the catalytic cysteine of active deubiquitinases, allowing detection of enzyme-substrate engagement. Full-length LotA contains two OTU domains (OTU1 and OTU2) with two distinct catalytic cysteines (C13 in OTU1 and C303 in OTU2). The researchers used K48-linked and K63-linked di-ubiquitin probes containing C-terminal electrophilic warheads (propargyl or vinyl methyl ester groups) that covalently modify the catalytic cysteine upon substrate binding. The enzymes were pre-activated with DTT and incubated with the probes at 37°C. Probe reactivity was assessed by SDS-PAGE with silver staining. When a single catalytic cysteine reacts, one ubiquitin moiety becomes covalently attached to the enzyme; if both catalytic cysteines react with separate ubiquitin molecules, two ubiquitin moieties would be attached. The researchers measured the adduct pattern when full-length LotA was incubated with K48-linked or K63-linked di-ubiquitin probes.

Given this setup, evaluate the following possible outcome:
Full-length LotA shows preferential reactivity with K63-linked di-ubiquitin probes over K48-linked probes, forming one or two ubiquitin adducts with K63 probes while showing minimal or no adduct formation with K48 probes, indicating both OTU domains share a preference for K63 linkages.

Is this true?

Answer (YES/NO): NO